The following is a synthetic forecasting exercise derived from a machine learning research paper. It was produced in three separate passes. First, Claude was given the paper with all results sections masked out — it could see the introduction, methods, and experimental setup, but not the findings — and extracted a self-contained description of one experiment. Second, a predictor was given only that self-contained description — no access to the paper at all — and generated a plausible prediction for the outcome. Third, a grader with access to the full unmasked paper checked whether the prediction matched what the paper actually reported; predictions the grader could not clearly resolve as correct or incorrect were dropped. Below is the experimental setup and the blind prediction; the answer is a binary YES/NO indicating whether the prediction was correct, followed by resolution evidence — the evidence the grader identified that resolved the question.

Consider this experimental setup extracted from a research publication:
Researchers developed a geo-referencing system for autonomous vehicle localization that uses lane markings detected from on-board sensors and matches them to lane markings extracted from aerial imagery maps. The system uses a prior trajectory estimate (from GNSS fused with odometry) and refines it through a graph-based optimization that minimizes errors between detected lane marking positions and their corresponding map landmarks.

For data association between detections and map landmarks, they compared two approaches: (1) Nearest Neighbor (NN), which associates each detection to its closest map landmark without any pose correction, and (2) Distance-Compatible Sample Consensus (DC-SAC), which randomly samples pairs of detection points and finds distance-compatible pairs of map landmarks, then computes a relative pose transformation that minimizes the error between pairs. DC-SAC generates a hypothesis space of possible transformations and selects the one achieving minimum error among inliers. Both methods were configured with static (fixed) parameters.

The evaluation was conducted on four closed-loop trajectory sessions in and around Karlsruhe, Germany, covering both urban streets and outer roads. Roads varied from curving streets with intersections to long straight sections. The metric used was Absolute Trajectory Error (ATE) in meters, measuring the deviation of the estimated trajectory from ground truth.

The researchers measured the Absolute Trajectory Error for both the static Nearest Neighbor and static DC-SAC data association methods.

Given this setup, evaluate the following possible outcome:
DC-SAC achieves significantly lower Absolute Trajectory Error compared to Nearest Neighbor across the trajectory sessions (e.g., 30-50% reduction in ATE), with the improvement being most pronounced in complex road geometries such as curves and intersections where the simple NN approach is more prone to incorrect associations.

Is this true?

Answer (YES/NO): NO